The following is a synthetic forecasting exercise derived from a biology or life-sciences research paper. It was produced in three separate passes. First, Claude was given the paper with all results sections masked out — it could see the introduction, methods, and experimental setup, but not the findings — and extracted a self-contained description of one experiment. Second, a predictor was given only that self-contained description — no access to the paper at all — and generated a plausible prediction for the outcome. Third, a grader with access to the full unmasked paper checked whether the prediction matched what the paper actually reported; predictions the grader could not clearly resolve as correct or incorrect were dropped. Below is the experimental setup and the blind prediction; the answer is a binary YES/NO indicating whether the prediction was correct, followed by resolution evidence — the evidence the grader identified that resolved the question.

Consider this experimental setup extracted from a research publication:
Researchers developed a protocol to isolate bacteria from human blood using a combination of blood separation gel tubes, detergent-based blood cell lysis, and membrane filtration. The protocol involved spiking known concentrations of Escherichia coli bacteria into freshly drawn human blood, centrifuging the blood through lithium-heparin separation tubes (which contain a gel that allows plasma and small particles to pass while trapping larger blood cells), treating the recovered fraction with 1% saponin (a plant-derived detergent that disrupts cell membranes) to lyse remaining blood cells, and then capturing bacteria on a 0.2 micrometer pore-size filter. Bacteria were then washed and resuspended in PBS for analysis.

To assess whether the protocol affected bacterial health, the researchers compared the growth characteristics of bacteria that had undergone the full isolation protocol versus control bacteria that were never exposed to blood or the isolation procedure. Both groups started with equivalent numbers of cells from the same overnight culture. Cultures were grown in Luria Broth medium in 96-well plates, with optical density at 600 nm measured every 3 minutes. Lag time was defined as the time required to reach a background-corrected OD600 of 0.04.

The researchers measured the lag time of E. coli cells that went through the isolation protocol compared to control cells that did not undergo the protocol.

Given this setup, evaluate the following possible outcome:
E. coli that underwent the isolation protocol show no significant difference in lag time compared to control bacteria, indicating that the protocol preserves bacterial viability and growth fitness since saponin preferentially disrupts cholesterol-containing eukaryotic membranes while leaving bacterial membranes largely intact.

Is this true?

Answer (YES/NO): YES